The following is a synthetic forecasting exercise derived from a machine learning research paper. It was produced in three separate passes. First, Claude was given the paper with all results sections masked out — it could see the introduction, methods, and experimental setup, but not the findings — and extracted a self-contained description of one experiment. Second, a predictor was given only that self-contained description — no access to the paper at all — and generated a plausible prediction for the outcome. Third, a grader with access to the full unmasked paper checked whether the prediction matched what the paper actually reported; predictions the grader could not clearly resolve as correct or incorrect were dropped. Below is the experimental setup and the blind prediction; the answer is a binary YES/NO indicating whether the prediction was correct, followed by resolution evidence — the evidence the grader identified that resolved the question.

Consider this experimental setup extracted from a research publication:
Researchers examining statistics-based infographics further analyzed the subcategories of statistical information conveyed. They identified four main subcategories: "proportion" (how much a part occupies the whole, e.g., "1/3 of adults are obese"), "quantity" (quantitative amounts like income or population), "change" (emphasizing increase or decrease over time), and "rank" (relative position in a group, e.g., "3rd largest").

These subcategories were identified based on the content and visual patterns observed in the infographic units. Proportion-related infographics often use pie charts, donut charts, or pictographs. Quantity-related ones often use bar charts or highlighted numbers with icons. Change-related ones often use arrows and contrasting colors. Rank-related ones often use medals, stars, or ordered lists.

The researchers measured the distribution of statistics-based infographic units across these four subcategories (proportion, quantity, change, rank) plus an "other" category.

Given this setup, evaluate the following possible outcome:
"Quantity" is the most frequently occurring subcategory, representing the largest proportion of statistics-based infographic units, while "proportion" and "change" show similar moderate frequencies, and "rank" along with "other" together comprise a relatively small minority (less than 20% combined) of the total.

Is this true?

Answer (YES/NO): NO